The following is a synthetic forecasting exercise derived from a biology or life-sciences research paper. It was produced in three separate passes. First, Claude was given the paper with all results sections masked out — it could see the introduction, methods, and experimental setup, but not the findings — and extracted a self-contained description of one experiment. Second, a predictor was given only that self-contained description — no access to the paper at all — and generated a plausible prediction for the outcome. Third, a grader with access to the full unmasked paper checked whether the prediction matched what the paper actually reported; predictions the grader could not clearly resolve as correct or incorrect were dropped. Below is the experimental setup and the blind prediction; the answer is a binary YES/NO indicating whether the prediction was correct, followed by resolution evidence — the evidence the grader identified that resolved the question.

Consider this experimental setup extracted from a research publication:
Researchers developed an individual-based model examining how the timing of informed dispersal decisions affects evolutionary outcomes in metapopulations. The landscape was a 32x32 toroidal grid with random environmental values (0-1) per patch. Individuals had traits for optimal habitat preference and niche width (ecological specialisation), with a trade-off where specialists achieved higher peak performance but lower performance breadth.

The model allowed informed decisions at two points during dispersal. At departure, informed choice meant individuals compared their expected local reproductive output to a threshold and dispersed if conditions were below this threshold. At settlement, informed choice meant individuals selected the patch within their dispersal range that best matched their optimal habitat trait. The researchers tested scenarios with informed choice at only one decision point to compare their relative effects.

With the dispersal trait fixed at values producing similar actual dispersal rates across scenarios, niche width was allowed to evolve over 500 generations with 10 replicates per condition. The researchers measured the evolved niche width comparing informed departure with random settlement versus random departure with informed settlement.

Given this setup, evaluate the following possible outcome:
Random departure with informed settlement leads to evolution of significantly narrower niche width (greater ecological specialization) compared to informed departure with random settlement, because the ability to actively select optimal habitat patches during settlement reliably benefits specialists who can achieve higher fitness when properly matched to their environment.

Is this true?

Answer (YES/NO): YES